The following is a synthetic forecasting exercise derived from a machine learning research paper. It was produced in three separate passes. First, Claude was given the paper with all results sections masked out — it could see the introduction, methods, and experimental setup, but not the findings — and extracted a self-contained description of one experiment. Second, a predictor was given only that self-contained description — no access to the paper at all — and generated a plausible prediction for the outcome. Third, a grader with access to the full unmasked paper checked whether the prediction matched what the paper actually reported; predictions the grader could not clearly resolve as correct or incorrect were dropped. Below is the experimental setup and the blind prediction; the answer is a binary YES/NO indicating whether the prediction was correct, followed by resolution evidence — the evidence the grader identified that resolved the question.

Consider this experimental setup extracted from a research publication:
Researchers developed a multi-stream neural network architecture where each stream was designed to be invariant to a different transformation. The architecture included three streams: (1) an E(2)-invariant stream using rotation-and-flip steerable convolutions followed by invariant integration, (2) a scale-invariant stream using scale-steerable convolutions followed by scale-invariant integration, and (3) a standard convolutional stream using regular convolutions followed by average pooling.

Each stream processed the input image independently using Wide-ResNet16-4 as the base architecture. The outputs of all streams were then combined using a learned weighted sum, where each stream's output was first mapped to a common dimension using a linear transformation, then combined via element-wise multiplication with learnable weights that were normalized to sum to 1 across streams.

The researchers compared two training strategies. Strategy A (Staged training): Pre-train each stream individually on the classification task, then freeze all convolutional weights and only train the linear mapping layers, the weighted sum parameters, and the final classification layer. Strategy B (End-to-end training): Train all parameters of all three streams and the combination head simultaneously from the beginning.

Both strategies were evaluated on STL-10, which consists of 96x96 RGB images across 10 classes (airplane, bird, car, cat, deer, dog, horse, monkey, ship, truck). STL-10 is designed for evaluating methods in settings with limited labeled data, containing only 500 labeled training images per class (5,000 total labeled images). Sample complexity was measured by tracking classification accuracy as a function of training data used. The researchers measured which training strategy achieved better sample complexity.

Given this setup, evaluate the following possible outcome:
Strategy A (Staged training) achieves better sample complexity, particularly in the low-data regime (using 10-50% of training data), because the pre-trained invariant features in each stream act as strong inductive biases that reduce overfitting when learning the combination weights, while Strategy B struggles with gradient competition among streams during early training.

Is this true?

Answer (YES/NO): YES